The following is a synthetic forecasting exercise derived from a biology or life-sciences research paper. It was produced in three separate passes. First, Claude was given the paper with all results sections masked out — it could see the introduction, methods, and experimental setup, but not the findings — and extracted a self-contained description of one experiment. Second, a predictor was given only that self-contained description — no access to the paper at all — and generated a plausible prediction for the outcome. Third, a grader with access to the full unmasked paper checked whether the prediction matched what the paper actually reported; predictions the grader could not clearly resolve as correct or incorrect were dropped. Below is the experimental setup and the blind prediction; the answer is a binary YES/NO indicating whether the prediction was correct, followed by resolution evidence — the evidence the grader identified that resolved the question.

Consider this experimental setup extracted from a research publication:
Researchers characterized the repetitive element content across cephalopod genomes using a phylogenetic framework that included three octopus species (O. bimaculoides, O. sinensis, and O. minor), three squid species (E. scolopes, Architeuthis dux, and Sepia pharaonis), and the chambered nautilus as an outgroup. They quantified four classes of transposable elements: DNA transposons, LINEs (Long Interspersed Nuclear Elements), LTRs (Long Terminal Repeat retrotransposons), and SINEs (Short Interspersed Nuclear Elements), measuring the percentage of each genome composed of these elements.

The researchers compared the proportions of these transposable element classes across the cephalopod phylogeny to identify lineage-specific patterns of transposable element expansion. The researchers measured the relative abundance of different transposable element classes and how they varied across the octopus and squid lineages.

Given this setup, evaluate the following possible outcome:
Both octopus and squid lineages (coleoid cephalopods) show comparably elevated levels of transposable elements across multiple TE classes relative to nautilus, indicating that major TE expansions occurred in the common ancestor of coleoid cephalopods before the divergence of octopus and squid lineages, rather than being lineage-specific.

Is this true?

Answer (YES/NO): NO